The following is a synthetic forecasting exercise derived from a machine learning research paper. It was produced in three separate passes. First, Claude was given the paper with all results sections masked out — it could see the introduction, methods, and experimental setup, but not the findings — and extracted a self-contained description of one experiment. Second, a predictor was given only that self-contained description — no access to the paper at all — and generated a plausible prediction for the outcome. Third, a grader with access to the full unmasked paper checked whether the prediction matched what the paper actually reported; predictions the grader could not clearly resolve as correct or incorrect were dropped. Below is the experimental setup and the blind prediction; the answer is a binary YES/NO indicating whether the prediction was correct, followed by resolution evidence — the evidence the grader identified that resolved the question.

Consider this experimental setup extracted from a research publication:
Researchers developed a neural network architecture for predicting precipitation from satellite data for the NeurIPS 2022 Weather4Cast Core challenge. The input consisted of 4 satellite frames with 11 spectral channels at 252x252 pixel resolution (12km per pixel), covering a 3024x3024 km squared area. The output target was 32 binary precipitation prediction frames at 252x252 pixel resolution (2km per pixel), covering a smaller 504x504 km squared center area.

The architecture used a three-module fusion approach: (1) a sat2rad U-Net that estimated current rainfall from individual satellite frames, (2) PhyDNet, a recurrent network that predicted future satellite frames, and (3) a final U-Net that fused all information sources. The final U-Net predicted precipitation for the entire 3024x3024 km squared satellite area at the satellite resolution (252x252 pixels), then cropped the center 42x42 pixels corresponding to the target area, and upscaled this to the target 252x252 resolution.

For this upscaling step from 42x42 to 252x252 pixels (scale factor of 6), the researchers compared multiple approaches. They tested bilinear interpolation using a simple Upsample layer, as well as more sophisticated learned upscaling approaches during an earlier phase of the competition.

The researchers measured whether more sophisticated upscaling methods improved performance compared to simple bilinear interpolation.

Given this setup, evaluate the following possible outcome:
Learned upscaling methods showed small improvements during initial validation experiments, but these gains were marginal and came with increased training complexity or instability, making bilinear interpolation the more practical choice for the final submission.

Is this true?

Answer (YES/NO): NO